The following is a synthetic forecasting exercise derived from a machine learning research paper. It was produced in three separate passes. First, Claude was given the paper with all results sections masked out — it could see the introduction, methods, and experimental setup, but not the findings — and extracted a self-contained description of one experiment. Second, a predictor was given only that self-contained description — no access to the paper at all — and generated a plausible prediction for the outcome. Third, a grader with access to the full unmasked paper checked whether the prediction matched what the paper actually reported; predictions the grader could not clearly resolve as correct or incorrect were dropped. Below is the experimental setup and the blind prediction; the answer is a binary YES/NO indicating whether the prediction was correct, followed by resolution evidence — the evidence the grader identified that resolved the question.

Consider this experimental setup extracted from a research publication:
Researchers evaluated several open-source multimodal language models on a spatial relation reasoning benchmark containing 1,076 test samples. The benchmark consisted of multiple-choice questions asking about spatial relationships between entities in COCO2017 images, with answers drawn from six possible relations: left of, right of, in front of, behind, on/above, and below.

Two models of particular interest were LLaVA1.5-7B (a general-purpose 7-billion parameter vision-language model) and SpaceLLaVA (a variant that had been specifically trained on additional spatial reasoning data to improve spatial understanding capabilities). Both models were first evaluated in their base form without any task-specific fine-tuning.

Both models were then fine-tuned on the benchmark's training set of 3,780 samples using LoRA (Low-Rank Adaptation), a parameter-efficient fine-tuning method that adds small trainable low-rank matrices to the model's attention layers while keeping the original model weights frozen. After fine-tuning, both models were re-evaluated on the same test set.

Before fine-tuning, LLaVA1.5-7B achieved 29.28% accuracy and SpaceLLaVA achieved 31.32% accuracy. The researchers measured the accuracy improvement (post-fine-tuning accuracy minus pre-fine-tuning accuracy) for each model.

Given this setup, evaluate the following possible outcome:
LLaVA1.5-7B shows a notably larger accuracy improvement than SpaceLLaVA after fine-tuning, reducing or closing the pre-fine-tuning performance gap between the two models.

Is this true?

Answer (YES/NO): NO